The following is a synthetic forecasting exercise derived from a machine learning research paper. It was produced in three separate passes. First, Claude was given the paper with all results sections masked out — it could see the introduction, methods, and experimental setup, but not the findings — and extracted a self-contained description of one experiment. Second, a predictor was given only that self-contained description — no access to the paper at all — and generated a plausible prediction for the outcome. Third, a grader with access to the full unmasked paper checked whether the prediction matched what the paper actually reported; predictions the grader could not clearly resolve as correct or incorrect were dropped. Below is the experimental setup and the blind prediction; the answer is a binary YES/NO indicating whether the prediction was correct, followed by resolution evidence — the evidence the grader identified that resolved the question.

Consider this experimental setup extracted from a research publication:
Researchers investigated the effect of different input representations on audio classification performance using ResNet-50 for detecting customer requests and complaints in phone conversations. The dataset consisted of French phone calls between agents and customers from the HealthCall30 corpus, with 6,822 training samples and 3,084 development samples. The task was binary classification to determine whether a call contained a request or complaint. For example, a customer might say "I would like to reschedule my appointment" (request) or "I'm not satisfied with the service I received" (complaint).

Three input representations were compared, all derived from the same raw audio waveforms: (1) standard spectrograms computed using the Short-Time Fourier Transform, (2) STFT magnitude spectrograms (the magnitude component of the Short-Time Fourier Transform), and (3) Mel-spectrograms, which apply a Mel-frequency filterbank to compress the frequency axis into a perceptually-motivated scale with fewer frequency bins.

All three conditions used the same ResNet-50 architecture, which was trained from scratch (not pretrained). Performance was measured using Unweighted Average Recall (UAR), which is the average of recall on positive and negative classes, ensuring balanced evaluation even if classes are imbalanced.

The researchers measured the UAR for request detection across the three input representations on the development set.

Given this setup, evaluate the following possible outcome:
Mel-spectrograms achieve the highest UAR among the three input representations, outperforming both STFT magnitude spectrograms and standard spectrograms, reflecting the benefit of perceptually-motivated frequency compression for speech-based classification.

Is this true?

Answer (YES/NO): NO